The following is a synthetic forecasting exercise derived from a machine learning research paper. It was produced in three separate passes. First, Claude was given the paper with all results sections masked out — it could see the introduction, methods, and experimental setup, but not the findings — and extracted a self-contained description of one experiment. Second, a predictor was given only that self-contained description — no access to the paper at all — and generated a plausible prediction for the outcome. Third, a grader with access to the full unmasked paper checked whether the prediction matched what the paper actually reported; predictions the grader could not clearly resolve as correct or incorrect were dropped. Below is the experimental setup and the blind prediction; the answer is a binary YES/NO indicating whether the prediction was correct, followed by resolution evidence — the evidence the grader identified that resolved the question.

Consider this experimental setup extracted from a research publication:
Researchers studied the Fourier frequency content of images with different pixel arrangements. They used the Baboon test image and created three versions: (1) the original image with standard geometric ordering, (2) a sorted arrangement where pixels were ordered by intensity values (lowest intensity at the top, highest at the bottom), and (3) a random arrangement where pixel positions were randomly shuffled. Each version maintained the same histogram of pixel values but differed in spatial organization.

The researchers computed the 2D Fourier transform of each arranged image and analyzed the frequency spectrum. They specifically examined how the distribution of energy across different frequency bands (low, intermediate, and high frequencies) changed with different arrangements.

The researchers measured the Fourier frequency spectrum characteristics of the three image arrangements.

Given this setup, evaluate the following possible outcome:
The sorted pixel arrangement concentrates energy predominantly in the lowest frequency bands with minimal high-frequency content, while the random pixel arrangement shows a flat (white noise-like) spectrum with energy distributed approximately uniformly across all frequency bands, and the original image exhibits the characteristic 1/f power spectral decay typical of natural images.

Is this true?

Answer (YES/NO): NO